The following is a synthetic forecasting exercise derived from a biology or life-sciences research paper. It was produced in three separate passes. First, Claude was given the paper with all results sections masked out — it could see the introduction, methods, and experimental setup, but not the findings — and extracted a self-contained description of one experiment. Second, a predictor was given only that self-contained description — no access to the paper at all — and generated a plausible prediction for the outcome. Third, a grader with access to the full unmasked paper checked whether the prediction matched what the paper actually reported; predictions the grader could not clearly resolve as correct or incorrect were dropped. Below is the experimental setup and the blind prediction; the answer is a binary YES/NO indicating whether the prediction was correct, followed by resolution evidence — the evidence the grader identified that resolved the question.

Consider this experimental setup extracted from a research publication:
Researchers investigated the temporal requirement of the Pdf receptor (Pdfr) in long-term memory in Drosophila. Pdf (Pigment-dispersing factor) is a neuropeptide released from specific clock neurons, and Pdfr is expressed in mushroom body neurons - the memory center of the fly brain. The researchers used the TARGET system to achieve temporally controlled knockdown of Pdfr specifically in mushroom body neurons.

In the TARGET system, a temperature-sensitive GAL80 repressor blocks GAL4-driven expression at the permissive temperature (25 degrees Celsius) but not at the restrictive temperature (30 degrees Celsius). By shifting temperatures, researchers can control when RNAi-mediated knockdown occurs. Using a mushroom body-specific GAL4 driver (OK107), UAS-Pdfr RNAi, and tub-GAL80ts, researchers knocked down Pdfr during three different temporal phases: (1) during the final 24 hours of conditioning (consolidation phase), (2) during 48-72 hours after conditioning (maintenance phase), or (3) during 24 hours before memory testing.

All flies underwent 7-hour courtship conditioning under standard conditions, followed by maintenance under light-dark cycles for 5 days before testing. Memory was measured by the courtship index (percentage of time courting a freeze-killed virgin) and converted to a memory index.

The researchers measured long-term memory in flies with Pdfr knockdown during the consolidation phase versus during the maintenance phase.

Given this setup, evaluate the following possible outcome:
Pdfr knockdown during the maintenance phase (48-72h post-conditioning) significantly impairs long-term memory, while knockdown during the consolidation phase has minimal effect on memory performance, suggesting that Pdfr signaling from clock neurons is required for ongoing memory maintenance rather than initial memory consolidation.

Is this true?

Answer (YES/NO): YES